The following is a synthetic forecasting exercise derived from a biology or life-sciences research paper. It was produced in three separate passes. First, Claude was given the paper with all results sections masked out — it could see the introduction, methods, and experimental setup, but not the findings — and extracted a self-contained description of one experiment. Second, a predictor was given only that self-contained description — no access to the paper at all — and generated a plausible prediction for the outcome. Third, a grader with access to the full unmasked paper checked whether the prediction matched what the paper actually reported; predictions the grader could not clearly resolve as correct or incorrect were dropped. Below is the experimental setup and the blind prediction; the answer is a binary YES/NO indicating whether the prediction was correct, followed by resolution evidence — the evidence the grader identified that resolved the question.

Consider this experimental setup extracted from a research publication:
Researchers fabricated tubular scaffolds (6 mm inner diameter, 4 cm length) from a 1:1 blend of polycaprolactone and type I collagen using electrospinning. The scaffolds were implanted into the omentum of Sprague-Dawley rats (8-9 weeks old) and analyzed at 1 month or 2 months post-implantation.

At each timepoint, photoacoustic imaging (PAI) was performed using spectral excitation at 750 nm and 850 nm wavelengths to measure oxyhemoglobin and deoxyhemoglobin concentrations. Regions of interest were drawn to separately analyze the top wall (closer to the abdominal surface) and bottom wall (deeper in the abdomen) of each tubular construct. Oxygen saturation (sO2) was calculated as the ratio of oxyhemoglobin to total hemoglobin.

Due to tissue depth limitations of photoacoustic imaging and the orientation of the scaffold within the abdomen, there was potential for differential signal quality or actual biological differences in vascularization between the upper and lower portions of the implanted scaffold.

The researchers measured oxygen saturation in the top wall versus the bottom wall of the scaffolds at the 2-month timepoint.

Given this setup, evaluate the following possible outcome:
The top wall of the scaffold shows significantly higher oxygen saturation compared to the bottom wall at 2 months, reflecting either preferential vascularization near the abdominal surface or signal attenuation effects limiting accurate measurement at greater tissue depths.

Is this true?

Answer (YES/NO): YES